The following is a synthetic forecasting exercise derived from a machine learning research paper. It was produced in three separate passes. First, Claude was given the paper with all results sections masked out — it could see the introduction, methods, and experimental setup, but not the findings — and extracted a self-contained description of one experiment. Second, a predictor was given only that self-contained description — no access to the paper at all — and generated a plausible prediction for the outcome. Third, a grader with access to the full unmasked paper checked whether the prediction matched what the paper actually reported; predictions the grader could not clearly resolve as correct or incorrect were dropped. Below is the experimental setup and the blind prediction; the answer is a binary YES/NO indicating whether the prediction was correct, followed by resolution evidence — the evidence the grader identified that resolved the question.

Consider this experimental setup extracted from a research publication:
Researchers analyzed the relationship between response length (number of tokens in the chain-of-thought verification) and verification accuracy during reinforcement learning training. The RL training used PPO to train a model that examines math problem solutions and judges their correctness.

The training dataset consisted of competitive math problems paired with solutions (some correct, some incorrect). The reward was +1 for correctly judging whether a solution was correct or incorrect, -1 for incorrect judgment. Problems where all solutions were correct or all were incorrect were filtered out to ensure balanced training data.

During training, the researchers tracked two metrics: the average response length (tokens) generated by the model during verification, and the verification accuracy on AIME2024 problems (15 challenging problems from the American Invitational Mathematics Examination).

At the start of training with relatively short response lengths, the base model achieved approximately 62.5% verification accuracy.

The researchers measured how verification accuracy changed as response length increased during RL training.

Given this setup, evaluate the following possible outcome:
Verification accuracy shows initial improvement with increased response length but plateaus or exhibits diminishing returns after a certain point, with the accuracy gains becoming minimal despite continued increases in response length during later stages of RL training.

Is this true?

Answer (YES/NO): YES